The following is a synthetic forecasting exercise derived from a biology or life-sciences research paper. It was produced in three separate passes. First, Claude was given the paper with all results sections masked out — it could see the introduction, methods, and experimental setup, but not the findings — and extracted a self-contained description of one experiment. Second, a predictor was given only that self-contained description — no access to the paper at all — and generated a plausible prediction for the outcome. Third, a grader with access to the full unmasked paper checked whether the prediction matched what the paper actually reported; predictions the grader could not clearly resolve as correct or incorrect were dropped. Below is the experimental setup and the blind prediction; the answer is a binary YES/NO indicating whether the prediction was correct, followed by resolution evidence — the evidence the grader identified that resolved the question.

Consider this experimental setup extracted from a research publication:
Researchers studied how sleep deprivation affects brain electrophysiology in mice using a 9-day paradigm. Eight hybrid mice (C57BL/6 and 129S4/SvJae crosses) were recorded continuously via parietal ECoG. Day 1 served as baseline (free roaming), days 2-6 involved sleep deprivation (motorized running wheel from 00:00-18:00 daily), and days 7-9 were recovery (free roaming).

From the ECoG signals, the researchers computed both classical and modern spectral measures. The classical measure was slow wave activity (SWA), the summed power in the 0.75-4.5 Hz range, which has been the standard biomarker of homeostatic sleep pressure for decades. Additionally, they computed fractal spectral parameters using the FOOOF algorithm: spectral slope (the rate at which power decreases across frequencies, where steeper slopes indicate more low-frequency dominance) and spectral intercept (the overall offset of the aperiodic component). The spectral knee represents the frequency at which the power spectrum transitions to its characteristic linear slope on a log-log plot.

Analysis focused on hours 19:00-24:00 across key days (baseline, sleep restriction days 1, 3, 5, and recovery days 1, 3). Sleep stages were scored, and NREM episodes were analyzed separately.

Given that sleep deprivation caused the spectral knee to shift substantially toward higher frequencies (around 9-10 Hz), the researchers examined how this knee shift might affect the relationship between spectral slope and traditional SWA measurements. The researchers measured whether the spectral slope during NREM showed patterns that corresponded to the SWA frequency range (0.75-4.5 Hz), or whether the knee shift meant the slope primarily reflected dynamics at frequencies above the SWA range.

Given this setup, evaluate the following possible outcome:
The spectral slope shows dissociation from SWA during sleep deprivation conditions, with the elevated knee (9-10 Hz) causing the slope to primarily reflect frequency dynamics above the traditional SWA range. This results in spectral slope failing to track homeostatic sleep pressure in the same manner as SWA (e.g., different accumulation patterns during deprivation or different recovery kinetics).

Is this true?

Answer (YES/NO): NO